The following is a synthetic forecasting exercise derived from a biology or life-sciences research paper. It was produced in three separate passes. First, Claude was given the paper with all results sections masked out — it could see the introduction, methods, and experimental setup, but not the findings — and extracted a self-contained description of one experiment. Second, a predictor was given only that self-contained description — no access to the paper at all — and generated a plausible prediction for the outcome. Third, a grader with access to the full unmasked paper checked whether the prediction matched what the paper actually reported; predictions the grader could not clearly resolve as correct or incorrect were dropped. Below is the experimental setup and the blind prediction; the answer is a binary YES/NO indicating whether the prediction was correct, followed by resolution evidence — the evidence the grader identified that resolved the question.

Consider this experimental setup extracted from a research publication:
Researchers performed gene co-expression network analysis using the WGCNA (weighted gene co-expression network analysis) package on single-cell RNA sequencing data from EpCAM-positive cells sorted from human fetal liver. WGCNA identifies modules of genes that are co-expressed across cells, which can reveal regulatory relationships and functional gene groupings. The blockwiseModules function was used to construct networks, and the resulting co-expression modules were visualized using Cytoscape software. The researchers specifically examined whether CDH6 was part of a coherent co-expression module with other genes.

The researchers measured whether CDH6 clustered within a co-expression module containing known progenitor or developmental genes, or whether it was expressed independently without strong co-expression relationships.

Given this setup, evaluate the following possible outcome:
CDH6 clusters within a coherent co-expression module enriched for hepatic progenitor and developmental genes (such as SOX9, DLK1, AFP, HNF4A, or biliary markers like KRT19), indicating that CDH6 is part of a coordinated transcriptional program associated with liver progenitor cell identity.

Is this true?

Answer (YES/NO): YES